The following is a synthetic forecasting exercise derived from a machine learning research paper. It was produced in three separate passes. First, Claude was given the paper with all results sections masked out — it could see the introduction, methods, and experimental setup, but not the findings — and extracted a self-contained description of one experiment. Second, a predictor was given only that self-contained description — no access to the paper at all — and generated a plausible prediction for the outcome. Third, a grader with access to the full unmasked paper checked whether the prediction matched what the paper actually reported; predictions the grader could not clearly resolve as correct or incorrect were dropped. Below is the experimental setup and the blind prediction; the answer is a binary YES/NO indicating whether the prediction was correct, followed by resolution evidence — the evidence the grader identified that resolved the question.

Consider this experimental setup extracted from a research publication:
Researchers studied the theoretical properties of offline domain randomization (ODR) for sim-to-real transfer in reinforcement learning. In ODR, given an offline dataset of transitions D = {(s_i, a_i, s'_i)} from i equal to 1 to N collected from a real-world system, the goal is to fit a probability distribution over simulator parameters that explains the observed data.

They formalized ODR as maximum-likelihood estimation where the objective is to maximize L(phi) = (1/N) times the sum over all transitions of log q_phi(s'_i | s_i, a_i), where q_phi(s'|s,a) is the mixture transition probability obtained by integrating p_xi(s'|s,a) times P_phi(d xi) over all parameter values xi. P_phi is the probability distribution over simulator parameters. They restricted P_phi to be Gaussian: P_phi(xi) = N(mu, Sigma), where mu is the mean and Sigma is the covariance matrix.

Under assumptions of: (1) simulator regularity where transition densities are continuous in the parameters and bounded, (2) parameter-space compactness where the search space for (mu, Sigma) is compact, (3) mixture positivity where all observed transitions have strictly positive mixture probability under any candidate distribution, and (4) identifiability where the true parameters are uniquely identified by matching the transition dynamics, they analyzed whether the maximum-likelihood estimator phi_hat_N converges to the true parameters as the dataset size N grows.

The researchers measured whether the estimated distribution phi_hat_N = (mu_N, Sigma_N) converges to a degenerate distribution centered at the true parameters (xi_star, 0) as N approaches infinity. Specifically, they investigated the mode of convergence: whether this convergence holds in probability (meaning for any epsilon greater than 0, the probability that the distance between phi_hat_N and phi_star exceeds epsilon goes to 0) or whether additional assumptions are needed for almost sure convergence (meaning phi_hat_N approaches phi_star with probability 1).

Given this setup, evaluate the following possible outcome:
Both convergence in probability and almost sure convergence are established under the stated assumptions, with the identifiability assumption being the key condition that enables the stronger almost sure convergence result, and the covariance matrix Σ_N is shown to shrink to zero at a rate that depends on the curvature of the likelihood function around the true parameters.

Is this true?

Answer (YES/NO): NO